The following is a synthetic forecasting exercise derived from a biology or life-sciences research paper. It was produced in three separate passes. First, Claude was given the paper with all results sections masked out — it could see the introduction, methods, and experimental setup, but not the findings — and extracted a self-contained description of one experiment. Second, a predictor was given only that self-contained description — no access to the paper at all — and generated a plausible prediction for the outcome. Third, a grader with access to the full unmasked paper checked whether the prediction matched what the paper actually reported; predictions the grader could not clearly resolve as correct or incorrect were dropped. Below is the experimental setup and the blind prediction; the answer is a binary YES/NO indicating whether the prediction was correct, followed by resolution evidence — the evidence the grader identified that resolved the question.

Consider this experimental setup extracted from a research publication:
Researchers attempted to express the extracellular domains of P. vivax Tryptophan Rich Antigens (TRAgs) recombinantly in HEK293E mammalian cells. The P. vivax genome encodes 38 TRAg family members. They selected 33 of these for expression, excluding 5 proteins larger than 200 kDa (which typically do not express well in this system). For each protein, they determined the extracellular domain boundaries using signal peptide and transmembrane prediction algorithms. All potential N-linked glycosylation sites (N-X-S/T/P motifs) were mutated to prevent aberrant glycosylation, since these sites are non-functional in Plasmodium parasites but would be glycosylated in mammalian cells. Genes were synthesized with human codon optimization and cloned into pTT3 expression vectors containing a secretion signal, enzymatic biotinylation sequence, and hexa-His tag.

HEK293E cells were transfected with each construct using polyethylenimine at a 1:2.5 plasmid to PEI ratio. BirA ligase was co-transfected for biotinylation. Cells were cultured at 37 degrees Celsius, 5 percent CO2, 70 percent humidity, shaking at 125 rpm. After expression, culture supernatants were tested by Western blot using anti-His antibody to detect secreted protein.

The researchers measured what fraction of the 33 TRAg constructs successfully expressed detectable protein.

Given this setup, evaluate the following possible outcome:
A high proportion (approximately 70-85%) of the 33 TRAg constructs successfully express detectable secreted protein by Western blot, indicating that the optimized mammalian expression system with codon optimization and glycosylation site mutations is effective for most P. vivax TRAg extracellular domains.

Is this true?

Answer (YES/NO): YES